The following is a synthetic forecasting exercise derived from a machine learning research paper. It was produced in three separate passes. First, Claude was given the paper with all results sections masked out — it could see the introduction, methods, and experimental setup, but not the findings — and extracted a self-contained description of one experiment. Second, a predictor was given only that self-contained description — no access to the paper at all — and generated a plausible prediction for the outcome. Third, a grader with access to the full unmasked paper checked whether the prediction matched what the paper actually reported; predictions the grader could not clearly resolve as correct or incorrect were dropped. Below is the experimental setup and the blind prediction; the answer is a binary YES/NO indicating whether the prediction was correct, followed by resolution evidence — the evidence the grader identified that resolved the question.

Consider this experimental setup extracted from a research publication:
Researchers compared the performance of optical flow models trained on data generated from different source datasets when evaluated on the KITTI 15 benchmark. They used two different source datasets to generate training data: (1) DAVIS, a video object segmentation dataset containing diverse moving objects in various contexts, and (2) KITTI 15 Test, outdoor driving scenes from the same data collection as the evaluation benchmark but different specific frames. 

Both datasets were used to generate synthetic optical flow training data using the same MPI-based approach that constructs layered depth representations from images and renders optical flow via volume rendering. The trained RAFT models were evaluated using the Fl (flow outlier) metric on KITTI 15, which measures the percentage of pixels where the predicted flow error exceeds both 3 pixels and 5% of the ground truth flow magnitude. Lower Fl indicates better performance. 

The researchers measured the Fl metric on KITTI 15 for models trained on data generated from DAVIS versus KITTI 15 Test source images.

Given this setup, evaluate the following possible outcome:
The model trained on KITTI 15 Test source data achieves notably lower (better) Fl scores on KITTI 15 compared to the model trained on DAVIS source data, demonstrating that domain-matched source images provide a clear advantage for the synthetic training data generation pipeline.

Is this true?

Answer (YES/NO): YES